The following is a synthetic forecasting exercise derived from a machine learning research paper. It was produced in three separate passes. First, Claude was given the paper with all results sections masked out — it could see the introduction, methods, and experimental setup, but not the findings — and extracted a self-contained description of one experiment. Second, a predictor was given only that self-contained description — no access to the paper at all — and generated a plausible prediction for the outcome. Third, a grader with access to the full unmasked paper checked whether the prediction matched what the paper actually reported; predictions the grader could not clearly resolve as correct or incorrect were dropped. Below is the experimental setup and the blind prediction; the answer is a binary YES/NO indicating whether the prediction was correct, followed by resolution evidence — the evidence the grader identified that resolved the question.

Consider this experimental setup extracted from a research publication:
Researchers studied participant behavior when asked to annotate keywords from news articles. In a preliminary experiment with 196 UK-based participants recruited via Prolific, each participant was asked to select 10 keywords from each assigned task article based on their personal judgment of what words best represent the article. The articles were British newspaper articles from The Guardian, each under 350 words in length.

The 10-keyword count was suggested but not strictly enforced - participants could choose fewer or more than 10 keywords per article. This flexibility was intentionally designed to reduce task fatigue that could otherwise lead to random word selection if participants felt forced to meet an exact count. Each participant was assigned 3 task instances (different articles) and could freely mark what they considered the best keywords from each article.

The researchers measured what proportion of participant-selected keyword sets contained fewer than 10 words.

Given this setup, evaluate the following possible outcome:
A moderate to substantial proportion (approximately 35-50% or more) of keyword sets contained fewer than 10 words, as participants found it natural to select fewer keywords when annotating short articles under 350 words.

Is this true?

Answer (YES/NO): NO